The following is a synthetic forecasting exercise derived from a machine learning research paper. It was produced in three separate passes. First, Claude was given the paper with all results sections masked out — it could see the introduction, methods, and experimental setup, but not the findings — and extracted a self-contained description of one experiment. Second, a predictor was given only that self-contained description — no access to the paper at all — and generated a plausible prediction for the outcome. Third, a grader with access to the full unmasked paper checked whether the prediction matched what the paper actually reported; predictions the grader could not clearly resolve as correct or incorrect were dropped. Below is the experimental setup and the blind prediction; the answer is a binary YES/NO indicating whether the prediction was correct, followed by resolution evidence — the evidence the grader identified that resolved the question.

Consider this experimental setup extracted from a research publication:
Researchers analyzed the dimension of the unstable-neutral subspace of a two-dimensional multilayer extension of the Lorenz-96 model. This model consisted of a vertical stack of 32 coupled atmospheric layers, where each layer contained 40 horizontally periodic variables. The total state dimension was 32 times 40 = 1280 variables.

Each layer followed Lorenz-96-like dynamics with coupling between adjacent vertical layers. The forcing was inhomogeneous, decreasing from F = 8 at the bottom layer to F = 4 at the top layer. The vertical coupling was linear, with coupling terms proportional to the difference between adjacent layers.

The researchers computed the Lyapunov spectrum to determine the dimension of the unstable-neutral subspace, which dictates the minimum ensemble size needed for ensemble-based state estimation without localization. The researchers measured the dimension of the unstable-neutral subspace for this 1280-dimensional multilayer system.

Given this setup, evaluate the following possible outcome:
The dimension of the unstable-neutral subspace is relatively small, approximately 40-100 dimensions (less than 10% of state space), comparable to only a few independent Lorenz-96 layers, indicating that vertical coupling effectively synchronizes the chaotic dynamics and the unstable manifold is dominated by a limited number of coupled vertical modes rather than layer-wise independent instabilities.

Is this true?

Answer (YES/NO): YES